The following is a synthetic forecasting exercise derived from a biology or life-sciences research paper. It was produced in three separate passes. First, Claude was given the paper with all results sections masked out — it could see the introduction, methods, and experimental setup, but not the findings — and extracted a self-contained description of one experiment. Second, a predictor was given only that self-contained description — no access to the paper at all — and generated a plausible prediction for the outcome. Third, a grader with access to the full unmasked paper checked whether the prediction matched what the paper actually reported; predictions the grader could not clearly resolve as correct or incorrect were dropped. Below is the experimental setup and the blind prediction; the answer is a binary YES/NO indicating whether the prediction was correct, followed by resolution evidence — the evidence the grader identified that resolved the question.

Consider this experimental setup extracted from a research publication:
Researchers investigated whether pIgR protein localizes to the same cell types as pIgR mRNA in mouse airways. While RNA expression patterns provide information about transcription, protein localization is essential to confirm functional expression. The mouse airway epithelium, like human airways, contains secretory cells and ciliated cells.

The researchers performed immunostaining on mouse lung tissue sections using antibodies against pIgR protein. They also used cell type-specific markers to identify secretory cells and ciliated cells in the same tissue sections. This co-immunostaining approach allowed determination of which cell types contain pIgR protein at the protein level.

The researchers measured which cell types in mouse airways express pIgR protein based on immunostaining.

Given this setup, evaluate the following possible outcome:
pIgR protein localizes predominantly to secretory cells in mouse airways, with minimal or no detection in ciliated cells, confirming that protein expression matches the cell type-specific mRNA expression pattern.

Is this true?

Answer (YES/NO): YES